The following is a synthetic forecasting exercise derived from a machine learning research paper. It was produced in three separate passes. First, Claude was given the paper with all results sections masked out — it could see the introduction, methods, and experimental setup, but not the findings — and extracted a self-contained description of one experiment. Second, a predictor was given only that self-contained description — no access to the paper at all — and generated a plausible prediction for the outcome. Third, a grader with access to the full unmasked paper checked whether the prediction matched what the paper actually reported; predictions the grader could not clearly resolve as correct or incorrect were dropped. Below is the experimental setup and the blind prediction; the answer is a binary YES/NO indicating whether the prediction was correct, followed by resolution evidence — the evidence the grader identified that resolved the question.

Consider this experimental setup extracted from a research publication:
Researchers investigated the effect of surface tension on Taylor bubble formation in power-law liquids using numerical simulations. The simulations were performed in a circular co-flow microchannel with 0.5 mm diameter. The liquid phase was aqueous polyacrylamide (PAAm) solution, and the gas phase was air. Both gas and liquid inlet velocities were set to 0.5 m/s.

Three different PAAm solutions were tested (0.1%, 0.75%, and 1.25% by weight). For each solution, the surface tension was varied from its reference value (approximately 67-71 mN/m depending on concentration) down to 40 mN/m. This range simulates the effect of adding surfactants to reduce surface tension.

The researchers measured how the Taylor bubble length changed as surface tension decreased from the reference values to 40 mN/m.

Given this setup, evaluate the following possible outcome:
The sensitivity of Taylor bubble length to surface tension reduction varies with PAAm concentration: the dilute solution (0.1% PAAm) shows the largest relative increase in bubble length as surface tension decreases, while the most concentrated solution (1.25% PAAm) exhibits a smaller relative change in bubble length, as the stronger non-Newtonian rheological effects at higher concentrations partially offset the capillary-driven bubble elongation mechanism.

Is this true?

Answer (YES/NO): NO